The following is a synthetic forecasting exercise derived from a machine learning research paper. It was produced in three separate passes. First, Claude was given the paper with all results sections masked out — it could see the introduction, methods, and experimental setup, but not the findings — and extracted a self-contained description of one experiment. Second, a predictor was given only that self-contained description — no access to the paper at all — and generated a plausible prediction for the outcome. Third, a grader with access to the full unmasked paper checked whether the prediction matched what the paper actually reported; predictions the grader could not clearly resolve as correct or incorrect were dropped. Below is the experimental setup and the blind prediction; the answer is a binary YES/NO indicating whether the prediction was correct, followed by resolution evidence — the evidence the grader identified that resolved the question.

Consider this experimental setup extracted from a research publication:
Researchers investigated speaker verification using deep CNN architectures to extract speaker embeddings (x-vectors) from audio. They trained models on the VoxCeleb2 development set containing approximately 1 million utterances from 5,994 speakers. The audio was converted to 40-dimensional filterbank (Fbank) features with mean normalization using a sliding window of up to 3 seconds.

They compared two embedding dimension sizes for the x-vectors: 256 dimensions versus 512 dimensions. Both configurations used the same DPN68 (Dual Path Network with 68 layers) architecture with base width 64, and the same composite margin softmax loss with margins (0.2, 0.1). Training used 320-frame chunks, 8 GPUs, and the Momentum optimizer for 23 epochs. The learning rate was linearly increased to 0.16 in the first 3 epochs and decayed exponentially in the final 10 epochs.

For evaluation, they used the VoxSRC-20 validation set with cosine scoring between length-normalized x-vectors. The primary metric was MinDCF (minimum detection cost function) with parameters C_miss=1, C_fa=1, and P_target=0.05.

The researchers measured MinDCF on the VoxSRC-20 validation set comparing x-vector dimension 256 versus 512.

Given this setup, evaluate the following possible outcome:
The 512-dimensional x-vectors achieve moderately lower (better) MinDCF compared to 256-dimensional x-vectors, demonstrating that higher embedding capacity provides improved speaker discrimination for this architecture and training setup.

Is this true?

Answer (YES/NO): NO